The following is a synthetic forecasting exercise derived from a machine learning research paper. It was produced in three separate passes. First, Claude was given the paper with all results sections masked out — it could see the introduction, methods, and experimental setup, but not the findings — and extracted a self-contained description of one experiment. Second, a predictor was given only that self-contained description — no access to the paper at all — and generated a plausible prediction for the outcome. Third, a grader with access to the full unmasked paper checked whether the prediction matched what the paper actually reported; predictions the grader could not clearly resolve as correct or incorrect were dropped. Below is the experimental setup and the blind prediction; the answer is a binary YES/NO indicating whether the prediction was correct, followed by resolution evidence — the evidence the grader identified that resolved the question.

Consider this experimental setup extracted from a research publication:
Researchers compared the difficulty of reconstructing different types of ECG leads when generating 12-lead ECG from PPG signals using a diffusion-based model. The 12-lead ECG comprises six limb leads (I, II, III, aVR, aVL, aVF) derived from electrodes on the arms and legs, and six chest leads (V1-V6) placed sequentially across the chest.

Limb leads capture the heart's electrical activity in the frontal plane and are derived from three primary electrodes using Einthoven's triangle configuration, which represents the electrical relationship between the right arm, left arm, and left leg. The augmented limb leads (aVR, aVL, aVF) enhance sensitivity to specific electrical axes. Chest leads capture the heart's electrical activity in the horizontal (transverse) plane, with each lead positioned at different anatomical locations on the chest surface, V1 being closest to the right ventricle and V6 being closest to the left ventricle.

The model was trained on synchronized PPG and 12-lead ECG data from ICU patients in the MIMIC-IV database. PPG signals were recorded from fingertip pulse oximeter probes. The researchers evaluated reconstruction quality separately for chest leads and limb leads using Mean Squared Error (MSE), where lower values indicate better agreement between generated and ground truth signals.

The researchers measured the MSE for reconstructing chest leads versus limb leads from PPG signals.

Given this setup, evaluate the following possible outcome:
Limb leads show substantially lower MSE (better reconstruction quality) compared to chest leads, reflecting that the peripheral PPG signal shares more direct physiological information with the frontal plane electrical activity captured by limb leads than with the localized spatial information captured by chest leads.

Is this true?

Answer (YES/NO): NO